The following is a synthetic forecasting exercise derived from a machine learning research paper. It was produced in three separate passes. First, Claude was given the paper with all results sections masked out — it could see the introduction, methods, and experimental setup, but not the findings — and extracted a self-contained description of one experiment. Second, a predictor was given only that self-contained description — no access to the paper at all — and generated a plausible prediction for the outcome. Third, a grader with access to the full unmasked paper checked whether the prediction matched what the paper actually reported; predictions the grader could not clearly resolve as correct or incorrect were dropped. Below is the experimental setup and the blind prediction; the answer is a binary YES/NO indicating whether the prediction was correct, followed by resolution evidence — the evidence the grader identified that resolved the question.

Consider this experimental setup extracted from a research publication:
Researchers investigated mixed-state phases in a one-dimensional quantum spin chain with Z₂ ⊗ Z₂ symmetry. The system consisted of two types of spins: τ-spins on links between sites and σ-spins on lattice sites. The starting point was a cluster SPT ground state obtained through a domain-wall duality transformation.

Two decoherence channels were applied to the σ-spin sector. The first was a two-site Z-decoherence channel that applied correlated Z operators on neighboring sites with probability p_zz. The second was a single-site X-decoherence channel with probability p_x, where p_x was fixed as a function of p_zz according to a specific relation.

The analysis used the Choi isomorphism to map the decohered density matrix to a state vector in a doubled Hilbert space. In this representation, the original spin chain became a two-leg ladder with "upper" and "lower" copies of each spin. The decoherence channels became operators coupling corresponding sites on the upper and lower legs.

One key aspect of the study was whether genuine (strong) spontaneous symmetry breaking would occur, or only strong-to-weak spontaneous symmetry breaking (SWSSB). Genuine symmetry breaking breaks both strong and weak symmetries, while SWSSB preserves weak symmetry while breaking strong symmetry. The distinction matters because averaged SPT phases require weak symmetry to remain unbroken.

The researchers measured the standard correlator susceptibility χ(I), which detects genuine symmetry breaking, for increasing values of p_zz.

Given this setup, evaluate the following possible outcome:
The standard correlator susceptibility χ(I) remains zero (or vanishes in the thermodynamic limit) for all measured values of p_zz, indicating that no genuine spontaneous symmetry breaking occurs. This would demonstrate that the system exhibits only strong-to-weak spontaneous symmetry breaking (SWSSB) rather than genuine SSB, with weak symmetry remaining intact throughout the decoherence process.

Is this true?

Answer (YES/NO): NO